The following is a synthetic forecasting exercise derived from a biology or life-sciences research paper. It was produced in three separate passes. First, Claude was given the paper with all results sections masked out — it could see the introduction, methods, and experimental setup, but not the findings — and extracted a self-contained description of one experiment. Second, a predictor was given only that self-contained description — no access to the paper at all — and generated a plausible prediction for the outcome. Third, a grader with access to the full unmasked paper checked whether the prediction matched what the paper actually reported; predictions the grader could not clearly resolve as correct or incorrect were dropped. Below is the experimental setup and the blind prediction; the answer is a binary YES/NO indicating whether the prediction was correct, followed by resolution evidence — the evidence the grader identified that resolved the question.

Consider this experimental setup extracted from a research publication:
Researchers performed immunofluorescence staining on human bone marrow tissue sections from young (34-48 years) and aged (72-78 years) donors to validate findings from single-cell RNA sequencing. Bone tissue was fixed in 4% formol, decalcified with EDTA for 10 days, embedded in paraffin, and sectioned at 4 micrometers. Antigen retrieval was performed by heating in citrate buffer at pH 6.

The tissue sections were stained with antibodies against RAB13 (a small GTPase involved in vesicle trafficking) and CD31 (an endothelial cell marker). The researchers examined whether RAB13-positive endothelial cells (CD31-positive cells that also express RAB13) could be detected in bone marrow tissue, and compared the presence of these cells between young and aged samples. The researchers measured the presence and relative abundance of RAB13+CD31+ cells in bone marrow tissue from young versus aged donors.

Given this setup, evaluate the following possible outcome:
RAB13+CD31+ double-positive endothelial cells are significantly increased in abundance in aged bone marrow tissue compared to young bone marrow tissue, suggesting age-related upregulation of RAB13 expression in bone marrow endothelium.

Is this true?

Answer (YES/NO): YES